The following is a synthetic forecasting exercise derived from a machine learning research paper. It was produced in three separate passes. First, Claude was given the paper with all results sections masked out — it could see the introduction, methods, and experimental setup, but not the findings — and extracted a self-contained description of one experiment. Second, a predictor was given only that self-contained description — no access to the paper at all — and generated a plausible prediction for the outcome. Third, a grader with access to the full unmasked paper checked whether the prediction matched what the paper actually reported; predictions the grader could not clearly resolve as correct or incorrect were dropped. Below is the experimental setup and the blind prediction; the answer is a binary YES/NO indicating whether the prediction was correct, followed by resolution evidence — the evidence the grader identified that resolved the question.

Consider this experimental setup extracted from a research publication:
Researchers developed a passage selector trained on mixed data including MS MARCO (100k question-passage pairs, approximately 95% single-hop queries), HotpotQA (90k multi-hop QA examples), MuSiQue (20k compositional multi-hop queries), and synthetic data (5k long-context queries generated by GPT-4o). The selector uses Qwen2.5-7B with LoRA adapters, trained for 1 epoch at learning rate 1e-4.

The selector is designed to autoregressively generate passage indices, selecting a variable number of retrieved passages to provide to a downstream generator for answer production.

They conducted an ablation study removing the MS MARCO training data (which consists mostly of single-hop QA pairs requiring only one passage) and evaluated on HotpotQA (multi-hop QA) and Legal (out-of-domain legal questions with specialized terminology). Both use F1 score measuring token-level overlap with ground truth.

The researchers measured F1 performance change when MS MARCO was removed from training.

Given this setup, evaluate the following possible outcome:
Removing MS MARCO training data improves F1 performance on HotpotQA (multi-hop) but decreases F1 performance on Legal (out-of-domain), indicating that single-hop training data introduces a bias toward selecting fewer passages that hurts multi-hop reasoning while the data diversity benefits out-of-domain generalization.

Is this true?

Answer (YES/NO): NO